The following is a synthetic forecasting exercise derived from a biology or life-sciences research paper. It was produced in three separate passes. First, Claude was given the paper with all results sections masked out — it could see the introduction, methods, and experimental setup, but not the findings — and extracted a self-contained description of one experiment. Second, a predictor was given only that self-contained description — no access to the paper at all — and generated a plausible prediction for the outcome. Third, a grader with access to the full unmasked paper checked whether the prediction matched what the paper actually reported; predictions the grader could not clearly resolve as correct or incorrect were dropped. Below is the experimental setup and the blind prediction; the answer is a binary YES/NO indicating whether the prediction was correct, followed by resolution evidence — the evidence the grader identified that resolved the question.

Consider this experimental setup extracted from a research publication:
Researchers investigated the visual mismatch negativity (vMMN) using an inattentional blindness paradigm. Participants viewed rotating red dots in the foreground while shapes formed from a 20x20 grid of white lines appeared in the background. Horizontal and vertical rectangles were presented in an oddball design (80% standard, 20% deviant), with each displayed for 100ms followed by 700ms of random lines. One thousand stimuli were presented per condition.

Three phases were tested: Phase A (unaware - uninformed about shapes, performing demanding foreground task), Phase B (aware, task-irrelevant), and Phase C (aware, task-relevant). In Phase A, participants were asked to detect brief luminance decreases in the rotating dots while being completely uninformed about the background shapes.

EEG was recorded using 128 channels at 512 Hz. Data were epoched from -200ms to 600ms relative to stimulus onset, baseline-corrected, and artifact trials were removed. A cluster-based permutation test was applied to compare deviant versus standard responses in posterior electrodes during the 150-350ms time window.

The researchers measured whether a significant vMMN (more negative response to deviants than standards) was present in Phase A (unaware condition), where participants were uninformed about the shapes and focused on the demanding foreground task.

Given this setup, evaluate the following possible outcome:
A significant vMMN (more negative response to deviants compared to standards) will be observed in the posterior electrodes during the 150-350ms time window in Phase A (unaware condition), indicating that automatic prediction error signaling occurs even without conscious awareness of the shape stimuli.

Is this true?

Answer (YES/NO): NO